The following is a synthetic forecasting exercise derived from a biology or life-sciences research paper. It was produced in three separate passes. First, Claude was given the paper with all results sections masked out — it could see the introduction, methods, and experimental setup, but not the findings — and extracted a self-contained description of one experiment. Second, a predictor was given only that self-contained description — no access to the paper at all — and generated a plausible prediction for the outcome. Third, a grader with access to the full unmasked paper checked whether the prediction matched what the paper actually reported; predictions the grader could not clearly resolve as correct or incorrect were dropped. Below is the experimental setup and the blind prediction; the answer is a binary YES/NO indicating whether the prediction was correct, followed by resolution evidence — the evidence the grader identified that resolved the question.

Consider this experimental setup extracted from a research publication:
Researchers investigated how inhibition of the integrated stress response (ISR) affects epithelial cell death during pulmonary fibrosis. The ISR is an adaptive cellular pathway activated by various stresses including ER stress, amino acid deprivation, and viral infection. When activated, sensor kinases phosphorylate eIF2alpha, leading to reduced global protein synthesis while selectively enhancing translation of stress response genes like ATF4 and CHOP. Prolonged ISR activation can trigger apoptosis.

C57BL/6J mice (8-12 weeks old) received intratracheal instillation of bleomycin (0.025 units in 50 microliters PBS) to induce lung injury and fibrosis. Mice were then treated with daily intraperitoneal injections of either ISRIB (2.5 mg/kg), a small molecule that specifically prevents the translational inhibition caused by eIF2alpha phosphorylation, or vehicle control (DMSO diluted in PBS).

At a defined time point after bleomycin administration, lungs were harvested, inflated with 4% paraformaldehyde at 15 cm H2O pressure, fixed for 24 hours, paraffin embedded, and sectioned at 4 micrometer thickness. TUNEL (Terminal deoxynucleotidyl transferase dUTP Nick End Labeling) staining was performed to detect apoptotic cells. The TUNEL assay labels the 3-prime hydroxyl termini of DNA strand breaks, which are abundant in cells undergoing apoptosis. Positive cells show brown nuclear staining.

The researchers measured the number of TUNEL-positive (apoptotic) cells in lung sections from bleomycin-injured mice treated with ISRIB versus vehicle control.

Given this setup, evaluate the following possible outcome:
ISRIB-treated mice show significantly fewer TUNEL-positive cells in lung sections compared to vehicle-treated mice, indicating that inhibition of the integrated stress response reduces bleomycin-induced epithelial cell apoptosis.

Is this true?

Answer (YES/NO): YES